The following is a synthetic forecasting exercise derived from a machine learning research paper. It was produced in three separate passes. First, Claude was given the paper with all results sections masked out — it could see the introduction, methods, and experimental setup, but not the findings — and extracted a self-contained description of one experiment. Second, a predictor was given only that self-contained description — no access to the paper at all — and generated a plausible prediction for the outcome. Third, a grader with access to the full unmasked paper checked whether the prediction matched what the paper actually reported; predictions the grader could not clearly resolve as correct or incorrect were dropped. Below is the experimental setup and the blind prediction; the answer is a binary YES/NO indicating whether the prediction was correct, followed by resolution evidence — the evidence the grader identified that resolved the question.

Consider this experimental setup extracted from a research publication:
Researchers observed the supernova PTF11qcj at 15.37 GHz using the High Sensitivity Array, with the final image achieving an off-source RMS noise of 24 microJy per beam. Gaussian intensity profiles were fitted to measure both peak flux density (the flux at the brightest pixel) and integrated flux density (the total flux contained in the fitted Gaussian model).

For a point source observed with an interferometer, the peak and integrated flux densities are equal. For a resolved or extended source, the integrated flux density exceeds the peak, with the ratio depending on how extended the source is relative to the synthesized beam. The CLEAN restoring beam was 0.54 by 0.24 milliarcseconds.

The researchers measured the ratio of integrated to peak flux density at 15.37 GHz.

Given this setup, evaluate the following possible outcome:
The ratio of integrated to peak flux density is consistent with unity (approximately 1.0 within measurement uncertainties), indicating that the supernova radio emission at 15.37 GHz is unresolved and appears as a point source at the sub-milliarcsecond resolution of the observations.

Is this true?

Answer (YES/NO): NO